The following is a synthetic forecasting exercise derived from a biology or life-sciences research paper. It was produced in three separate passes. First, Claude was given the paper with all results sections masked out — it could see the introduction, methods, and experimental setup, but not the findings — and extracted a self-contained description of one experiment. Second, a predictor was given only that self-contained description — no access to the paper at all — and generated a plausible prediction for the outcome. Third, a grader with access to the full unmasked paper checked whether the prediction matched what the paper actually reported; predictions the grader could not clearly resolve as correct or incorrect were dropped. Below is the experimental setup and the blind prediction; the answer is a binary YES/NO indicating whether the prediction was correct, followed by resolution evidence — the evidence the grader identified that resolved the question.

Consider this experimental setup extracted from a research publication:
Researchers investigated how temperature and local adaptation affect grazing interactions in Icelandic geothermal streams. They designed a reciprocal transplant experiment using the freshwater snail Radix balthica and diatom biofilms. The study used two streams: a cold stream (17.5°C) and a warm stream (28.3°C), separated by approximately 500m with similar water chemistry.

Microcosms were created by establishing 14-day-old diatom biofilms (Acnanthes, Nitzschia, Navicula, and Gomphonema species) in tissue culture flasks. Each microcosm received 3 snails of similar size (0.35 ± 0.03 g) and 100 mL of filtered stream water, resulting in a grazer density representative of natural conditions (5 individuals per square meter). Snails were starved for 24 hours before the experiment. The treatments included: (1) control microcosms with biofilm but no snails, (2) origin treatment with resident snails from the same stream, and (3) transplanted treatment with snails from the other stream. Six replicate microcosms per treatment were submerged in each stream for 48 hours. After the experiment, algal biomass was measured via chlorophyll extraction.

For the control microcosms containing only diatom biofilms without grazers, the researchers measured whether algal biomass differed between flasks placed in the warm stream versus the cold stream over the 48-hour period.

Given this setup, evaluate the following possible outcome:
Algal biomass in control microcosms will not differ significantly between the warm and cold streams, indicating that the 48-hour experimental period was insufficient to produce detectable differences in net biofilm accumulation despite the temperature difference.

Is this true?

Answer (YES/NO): YES